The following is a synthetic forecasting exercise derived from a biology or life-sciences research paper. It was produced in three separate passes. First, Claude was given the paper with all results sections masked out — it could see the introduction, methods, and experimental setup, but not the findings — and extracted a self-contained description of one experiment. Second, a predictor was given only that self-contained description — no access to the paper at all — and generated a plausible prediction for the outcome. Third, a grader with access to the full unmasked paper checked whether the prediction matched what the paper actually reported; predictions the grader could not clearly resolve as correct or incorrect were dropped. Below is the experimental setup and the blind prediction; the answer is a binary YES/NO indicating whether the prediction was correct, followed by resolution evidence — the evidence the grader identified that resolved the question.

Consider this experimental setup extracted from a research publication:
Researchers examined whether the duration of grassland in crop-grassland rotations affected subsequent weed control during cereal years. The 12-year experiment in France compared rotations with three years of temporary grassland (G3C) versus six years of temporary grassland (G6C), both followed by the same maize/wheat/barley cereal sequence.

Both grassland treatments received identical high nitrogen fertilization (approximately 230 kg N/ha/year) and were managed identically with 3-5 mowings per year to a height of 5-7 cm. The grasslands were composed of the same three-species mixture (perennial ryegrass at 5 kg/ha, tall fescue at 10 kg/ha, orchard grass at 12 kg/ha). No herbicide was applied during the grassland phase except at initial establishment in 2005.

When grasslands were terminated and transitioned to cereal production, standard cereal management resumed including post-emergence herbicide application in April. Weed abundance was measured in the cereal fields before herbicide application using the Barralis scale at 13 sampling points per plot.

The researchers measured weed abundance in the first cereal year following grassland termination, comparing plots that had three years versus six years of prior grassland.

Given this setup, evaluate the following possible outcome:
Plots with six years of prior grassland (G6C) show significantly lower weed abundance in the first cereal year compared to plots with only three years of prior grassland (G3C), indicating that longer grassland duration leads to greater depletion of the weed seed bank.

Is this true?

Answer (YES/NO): YES